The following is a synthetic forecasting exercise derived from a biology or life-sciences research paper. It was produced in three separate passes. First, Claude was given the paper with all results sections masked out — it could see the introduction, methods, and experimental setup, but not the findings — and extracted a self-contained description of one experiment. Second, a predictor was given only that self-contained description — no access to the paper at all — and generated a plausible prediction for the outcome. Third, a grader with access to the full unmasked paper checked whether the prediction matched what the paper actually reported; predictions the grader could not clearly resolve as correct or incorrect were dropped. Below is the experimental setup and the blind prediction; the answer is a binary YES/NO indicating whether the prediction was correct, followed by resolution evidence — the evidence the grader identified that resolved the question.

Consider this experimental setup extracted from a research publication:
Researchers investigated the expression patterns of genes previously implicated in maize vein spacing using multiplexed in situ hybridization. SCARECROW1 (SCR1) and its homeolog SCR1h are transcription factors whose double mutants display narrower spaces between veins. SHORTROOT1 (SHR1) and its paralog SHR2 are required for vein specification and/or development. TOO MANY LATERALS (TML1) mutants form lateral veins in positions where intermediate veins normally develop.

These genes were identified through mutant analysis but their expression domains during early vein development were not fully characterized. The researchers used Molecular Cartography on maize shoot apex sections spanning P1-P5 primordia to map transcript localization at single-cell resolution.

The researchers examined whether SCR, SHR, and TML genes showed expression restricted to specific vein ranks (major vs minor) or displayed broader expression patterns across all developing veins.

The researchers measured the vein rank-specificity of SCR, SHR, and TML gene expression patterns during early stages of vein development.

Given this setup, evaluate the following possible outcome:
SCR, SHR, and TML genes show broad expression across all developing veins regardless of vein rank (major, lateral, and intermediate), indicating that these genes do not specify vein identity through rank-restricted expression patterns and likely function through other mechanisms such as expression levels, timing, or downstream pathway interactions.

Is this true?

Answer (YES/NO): NO